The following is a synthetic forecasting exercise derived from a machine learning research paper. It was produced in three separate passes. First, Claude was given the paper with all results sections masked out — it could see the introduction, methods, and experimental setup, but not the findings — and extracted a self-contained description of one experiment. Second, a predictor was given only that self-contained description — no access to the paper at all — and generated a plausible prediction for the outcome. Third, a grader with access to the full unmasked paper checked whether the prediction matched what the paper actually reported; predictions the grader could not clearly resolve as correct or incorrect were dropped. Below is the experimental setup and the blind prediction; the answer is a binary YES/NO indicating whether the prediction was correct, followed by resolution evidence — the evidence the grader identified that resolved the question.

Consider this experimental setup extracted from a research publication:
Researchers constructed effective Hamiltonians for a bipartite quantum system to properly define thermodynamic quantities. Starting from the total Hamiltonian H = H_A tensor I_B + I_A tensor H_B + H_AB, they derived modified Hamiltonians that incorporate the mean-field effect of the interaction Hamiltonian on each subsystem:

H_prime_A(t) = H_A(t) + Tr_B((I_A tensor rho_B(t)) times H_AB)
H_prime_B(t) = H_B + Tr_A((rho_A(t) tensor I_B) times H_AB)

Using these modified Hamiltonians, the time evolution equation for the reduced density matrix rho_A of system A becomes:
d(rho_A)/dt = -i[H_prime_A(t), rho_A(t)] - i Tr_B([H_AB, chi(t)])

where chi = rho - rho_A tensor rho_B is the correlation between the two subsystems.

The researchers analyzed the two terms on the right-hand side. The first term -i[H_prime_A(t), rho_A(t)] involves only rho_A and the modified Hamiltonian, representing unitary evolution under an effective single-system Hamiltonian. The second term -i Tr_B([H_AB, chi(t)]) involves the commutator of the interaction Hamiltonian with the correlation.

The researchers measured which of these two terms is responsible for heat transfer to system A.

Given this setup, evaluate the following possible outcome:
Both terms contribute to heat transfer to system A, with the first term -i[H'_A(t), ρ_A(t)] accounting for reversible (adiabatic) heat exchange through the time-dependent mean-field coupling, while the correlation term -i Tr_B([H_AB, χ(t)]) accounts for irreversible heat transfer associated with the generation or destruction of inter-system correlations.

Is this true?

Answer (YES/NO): NO